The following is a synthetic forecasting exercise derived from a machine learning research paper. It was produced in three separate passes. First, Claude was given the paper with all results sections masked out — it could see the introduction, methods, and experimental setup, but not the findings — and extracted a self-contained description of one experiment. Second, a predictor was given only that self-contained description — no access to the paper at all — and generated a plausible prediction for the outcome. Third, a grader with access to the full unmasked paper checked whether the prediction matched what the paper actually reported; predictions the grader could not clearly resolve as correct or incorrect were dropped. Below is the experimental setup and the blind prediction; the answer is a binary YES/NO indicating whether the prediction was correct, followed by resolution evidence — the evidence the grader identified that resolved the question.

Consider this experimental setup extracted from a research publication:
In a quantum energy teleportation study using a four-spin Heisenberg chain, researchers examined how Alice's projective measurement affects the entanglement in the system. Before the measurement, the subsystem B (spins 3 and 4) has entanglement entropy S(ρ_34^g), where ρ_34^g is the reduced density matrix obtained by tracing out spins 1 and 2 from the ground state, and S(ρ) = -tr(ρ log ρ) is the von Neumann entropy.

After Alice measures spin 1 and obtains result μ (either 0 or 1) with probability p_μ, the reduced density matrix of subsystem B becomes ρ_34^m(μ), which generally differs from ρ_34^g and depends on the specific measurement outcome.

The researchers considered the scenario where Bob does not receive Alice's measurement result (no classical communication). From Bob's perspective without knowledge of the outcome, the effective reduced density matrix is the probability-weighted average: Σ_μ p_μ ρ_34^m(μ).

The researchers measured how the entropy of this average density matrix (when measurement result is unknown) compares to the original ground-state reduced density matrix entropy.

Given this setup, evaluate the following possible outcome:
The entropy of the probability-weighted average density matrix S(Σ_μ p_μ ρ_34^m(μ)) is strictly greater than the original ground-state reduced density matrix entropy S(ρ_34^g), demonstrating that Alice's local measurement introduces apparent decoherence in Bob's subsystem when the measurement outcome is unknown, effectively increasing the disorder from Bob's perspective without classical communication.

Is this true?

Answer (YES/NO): NO